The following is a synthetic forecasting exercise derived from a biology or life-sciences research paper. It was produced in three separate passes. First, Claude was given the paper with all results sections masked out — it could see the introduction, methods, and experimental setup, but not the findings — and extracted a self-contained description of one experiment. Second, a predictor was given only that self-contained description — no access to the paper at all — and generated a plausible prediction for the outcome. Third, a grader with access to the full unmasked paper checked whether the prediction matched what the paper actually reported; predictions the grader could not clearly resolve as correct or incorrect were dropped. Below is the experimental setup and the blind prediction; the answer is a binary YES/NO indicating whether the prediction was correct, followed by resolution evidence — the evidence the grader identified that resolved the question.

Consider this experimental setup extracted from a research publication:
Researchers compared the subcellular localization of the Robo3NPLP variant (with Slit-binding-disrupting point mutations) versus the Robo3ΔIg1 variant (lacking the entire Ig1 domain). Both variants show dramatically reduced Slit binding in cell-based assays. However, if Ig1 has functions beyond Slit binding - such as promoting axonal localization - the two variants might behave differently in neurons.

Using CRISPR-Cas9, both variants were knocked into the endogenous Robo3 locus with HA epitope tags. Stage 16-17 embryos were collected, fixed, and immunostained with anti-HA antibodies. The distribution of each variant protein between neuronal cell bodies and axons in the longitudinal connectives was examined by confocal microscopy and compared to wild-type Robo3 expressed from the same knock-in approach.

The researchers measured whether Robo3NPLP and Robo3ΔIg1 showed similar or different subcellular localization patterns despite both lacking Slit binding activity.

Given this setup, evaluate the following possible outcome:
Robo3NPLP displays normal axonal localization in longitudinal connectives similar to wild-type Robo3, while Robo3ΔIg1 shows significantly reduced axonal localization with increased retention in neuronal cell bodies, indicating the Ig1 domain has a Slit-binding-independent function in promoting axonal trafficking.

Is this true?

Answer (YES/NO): YES